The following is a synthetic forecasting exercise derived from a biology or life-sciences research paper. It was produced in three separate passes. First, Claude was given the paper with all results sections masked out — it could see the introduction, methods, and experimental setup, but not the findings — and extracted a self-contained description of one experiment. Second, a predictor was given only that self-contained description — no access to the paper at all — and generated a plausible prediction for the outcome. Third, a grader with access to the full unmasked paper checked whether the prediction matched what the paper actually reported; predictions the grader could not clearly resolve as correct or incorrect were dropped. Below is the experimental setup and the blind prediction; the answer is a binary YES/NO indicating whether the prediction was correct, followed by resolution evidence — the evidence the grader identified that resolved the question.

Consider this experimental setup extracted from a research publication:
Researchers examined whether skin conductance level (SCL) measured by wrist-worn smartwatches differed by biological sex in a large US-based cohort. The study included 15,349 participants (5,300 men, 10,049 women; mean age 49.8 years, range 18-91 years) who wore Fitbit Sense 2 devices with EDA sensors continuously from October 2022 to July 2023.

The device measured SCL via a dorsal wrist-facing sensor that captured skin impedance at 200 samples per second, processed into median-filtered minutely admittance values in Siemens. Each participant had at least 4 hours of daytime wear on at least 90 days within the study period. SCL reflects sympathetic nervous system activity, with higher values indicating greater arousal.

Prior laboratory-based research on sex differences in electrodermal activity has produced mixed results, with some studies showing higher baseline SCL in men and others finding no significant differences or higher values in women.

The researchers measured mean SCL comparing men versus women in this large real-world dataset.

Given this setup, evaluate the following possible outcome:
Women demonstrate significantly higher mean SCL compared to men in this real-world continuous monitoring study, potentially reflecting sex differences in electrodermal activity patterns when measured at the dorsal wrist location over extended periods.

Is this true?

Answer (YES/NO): YES